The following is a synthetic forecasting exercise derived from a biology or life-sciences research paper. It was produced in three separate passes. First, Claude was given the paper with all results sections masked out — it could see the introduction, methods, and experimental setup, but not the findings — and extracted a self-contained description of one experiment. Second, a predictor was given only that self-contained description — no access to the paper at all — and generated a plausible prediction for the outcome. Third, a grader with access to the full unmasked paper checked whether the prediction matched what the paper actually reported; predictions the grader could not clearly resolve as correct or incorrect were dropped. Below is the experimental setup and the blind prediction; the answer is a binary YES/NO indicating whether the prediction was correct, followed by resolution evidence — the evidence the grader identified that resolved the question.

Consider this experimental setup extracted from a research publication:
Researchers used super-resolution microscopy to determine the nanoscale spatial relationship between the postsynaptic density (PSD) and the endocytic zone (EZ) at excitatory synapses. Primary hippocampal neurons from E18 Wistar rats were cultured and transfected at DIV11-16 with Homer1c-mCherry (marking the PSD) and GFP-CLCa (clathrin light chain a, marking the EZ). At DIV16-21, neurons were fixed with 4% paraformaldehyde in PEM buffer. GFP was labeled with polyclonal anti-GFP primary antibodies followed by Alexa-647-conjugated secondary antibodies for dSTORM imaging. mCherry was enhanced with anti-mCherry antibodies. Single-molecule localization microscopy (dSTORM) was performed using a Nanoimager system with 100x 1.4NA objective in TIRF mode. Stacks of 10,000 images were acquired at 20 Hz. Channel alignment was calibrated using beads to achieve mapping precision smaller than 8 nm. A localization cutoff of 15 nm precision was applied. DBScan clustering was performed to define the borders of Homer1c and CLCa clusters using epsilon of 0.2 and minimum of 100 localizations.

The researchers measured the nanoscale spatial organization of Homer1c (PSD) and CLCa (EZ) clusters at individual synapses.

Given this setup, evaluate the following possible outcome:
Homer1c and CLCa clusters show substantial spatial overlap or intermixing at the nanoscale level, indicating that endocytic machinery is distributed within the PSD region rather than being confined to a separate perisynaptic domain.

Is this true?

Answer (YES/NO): NO